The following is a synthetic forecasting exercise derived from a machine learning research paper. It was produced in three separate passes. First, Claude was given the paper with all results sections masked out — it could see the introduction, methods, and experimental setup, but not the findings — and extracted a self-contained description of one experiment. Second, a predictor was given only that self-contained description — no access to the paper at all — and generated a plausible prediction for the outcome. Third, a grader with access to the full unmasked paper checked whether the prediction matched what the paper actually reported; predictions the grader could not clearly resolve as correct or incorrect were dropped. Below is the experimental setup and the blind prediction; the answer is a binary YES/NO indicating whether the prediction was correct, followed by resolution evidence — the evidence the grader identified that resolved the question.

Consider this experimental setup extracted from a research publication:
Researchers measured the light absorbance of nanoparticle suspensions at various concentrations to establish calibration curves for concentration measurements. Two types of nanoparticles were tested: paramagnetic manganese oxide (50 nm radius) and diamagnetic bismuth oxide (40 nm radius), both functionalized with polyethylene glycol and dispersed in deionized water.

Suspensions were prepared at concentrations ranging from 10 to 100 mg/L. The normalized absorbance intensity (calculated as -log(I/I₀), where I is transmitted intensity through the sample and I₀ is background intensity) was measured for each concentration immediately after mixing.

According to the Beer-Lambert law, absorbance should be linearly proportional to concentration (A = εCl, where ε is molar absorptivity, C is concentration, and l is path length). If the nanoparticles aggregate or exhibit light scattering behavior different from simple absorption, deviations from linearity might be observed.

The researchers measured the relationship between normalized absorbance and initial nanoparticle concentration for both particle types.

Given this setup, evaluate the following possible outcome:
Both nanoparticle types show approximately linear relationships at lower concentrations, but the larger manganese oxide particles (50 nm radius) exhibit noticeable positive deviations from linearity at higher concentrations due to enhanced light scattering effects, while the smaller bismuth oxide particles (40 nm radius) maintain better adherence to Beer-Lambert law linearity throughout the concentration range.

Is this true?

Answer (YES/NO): NO